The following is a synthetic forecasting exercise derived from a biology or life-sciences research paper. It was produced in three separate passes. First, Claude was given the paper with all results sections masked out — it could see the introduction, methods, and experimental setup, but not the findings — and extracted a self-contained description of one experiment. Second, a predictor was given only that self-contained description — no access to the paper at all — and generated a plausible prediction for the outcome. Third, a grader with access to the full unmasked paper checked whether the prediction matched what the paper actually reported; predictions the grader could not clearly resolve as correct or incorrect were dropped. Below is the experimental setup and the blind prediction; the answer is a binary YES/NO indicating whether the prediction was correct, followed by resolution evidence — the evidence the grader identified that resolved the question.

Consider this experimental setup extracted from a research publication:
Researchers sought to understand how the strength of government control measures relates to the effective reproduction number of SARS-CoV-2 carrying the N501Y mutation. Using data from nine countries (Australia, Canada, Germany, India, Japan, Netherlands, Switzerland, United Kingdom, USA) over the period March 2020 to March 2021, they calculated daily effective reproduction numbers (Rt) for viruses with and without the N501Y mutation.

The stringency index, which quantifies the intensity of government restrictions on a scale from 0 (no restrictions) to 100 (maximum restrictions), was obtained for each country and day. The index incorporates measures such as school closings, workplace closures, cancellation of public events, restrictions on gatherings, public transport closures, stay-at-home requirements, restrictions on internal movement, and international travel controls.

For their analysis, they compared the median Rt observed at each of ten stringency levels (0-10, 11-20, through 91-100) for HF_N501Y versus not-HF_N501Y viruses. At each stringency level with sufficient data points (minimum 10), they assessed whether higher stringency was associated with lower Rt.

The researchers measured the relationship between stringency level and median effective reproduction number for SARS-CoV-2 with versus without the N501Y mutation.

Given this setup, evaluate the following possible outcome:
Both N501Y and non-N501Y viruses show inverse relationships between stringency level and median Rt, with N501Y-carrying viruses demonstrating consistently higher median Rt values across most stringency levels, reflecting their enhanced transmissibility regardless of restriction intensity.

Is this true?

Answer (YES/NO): YES